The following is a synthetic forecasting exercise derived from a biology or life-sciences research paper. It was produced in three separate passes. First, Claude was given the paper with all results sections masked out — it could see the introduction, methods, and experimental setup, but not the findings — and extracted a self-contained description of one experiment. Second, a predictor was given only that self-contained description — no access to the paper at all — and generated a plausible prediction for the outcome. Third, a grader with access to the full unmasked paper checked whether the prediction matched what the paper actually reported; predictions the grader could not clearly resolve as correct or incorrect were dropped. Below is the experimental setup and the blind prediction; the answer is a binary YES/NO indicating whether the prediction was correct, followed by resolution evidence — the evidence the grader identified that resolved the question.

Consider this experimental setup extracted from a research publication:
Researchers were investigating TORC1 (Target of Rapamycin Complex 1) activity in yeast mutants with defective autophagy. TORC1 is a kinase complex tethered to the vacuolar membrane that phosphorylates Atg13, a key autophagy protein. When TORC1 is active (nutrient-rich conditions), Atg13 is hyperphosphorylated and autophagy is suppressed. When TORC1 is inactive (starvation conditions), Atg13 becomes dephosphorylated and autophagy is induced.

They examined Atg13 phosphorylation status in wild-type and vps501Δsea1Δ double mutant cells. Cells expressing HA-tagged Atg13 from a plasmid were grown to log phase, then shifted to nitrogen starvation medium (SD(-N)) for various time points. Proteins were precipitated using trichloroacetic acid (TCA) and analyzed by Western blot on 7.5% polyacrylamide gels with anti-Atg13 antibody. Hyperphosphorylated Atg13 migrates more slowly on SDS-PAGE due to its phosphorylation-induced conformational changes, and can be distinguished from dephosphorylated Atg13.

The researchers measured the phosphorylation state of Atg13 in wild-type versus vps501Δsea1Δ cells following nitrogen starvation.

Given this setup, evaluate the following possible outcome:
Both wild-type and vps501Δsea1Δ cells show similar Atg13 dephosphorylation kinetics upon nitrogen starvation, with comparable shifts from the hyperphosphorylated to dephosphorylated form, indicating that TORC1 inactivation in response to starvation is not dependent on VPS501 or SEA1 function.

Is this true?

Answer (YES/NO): NO